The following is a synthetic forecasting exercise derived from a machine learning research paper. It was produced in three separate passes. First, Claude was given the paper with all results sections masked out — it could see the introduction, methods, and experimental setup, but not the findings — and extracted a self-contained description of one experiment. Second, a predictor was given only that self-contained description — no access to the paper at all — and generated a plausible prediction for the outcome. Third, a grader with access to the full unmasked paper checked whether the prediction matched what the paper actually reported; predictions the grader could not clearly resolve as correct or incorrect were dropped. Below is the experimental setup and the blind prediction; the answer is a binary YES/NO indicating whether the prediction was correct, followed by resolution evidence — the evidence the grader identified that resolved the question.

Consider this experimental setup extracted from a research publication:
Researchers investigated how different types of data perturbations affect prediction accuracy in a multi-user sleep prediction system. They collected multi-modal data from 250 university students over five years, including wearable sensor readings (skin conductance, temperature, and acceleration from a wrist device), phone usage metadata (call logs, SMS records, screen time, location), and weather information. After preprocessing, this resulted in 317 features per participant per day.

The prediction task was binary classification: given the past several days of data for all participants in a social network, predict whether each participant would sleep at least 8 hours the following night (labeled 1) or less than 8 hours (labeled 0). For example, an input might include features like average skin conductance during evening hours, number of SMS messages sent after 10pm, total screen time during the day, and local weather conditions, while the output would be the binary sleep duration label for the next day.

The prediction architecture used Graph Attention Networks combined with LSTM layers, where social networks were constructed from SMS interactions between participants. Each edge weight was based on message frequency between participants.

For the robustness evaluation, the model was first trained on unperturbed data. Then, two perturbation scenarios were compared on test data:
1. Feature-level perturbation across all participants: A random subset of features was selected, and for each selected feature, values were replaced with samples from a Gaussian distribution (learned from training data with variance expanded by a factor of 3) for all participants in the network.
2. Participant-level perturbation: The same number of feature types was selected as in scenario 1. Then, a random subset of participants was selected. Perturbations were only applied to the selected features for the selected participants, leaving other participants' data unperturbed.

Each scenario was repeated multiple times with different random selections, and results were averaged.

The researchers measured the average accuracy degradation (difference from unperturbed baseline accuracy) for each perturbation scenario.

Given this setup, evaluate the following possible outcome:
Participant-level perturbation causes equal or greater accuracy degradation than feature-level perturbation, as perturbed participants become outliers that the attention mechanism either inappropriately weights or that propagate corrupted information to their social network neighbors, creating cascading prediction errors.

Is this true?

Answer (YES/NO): YES